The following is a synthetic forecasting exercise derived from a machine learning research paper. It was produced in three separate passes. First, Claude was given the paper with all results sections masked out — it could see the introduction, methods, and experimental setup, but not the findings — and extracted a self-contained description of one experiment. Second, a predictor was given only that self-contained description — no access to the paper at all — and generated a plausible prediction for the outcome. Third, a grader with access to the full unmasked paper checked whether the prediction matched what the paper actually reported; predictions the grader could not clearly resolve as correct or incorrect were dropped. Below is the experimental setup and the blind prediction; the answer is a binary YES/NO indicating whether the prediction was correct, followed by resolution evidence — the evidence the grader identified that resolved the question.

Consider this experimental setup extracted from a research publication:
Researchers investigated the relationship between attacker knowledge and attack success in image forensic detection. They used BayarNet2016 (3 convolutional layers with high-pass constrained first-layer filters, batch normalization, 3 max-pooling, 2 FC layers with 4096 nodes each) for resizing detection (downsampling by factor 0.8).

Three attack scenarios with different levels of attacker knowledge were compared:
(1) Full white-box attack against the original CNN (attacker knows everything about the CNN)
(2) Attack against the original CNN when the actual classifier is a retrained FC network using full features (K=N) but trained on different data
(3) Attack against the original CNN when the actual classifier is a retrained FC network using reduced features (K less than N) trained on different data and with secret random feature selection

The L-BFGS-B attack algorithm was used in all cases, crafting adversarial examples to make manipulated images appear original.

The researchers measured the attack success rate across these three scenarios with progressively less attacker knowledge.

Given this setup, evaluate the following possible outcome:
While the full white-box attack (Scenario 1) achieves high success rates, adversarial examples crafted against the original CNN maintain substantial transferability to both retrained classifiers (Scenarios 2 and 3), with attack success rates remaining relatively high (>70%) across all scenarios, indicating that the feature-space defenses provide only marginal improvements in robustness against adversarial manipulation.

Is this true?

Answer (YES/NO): NO